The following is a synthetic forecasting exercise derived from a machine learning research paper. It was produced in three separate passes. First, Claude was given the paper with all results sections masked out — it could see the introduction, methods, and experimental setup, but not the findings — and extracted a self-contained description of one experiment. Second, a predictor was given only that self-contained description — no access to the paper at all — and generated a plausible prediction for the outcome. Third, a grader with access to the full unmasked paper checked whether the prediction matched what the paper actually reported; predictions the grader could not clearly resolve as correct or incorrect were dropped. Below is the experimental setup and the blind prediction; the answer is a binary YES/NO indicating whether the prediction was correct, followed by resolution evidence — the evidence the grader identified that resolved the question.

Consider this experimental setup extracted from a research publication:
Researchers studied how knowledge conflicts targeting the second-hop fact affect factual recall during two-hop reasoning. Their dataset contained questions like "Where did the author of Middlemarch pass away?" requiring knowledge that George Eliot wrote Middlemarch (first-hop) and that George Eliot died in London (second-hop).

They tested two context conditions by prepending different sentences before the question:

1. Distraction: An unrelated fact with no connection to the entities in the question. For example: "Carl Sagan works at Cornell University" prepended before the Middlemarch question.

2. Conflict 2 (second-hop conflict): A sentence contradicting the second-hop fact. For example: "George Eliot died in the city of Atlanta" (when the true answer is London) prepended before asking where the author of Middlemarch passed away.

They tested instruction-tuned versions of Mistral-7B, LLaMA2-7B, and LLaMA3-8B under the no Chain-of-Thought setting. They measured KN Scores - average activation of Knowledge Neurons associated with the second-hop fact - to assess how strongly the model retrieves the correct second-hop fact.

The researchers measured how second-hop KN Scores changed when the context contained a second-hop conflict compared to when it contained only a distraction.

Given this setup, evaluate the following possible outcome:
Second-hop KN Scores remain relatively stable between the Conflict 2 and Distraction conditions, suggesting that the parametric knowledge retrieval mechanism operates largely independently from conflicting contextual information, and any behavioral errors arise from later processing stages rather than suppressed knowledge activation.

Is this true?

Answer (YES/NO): NO